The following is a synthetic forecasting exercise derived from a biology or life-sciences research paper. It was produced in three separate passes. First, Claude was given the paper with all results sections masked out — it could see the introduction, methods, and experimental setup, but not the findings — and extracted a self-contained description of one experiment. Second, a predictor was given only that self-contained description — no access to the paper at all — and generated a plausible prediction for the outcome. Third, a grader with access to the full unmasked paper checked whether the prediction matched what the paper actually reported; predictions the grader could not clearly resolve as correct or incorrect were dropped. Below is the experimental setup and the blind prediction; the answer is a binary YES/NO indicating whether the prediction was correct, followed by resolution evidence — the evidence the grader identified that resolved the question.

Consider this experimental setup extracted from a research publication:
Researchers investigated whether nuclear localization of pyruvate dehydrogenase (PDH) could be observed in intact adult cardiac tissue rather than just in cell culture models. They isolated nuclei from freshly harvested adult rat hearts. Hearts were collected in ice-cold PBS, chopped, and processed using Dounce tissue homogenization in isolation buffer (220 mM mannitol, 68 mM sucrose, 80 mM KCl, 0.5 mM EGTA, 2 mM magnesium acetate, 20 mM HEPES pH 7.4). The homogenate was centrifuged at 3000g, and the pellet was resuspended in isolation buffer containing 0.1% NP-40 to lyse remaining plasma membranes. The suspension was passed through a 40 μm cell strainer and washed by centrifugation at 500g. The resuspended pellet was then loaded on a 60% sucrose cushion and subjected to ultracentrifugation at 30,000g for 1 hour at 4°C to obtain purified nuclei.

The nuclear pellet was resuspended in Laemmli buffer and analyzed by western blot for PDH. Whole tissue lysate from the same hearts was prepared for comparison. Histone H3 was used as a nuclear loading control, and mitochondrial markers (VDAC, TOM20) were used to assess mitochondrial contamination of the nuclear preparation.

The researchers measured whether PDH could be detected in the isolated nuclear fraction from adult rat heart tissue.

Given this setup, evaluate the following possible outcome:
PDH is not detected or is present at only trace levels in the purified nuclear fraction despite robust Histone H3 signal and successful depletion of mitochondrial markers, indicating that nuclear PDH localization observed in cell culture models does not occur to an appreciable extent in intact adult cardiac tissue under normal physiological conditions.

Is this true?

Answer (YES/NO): NO